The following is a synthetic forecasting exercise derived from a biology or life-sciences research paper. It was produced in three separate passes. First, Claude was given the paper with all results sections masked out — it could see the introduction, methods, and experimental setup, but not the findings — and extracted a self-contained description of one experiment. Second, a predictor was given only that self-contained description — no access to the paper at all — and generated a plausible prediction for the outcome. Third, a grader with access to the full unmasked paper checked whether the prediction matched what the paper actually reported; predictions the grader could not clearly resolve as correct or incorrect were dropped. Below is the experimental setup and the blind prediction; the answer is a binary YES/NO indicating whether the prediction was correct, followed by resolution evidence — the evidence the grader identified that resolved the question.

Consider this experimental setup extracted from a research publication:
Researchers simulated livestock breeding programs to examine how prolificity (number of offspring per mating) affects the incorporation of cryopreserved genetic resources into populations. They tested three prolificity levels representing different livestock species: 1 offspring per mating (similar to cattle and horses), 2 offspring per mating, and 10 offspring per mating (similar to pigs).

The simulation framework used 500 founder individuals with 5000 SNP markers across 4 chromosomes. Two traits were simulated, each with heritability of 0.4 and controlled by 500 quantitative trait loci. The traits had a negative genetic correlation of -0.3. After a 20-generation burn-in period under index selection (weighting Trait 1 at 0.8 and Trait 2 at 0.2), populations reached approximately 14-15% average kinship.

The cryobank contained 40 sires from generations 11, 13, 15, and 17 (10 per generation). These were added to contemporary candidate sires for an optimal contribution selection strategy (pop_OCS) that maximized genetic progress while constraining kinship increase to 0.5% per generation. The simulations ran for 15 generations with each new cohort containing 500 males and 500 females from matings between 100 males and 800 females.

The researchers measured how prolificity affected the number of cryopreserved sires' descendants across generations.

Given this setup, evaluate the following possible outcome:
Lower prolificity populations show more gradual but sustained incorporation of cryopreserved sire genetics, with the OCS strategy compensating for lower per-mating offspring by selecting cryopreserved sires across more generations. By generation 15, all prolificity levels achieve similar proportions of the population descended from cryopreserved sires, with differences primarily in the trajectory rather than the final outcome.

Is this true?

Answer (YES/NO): NO